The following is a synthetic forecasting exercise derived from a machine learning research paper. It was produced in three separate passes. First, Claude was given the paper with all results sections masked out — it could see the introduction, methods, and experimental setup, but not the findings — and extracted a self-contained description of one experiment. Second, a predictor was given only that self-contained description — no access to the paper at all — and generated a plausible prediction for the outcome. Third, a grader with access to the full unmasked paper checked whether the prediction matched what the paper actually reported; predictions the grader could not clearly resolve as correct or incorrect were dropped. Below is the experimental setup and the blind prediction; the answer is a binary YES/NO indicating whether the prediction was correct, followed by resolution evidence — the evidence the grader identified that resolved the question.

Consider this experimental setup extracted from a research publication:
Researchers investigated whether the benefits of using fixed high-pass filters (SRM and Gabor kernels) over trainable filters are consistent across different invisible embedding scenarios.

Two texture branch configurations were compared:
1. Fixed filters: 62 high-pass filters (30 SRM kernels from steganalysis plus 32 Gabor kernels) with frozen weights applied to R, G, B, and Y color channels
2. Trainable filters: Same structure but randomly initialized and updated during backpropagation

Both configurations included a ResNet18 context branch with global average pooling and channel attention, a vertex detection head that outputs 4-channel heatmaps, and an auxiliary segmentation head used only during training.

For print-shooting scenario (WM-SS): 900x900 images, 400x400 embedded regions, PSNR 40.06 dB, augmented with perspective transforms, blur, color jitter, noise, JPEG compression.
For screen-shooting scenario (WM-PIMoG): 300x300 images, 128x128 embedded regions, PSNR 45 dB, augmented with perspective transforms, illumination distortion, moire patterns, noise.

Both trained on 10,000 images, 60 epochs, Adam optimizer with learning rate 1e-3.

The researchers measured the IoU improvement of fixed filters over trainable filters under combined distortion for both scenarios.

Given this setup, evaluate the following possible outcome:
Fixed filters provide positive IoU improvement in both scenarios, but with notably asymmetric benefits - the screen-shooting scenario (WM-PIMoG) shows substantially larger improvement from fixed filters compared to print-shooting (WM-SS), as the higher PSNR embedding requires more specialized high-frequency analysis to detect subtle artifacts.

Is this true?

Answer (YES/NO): NO